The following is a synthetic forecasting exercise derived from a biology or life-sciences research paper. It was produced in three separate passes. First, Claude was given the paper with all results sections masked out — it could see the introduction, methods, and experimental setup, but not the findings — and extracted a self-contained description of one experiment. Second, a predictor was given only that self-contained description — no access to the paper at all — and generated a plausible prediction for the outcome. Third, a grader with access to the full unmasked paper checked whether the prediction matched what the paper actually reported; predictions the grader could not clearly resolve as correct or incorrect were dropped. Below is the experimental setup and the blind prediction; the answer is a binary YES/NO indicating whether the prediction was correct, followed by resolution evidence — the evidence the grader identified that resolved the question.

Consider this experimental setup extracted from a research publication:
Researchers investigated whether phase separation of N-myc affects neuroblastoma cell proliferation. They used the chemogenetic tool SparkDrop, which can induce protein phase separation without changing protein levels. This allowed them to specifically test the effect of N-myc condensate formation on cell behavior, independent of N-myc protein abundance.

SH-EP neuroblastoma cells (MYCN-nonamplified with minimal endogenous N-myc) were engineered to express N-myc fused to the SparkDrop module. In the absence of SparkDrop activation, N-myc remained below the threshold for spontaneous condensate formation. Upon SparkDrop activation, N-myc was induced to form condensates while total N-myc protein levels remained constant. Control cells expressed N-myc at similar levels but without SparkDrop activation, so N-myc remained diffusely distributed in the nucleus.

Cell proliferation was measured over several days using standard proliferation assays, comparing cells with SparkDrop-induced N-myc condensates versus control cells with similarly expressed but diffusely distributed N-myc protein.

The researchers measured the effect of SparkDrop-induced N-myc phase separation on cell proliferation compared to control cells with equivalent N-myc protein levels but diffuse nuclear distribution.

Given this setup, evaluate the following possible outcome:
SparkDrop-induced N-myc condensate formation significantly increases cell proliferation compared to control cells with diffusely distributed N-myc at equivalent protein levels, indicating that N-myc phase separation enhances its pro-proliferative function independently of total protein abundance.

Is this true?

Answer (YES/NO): YES